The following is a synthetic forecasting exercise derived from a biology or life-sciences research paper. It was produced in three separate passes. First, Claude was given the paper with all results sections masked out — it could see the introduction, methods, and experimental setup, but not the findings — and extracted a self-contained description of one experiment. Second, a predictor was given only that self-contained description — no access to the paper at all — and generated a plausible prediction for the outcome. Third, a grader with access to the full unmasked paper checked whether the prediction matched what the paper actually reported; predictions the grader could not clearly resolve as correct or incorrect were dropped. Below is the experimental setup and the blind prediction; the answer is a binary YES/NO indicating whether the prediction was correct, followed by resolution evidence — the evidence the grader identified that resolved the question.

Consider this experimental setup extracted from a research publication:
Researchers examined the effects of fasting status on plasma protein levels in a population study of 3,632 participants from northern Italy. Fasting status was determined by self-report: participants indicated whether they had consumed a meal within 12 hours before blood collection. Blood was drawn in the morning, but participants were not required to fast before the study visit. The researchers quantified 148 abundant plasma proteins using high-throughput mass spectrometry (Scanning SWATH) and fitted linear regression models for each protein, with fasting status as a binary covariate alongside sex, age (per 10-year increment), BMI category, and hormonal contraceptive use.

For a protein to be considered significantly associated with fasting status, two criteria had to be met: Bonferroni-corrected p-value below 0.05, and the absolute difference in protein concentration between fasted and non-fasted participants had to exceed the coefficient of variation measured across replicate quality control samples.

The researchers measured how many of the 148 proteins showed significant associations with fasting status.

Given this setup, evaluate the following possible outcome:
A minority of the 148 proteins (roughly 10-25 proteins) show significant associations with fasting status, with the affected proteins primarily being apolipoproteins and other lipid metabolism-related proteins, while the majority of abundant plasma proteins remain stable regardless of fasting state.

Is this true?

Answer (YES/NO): NO